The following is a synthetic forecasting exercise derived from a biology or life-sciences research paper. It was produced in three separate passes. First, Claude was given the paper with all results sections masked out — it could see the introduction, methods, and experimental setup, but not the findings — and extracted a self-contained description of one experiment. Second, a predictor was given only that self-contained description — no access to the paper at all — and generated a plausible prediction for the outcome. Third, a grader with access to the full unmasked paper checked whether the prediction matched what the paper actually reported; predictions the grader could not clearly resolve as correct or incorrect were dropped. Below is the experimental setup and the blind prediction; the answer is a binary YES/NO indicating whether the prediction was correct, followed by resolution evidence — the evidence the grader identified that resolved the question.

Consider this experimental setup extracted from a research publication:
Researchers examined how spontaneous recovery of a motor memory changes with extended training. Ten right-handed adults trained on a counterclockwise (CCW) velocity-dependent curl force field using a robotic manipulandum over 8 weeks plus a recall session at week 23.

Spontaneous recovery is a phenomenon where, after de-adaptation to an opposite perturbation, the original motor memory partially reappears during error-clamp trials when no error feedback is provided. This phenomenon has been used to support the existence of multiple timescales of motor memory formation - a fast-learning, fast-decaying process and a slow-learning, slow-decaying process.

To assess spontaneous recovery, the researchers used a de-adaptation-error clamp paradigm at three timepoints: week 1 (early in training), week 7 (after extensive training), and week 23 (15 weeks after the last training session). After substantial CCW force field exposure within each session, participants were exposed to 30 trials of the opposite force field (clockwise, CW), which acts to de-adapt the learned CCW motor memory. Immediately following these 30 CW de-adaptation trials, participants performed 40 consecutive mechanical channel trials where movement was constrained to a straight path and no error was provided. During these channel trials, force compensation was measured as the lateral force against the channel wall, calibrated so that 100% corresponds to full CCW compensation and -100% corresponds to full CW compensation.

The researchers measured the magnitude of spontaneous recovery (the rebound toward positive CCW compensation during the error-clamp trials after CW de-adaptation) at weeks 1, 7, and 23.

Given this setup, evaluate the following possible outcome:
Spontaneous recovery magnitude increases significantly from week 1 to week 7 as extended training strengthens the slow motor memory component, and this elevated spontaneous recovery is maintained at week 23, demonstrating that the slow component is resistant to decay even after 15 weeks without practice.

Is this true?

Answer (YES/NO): YES